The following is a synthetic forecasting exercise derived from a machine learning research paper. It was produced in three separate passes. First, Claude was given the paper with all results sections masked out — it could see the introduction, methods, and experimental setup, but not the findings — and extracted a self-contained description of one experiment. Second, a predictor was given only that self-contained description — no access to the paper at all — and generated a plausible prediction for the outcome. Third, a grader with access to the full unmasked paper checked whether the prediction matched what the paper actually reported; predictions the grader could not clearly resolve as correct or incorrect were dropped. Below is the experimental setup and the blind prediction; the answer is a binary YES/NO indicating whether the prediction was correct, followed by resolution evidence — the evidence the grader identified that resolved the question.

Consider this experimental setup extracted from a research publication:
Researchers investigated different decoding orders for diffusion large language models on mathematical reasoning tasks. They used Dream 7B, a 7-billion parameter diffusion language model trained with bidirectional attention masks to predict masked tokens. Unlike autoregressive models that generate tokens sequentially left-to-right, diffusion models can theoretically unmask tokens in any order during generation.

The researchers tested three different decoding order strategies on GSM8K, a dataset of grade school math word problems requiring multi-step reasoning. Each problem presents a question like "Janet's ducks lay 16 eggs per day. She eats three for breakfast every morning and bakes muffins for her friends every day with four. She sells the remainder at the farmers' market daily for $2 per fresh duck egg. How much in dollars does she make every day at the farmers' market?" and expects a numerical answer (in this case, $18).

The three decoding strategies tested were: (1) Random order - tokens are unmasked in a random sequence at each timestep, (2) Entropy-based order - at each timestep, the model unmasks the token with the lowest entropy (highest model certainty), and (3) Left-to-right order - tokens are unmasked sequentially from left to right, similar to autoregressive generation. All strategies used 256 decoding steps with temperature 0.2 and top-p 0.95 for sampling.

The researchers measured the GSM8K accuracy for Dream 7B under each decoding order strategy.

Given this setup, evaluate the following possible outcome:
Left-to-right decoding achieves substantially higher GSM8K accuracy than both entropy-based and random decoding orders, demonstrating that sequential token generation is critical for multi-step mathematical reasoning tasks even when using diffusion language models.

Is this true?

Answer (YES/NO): NO